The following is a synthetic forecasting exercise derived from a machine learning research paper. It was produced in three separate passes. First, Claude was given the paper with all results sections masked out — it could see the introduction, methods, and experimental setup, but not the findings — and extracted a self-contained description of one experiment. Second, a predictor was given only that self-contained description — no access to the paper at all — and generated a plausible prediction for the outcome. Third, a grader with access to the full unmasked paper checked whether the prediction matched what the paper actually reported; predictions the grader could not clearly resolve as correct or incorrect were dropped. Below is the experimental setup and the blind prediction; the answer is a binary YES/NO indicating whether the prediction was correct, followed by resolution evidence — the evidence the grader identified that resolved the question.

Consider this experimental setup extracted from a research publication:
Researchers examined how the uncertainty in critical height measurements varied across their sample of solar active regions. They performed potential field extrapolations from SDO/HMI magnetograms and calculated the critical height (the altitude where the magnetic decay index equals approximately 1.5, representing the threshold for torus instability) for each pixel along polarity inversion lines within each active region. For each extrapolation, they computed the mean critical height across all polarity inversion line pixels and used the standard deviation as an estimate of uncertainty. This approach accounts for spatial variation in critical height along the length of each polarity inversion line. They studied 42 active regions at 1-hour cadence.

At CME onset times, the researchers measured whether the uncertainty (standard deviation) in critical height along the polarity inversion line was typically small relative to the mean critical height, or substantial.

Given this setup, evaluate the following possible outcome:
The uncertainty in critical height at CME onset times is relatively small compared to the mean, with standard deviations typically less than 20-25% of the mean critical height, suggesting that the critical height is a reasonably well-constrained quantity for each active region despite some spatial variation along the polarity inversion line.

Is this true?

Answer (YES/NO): NO